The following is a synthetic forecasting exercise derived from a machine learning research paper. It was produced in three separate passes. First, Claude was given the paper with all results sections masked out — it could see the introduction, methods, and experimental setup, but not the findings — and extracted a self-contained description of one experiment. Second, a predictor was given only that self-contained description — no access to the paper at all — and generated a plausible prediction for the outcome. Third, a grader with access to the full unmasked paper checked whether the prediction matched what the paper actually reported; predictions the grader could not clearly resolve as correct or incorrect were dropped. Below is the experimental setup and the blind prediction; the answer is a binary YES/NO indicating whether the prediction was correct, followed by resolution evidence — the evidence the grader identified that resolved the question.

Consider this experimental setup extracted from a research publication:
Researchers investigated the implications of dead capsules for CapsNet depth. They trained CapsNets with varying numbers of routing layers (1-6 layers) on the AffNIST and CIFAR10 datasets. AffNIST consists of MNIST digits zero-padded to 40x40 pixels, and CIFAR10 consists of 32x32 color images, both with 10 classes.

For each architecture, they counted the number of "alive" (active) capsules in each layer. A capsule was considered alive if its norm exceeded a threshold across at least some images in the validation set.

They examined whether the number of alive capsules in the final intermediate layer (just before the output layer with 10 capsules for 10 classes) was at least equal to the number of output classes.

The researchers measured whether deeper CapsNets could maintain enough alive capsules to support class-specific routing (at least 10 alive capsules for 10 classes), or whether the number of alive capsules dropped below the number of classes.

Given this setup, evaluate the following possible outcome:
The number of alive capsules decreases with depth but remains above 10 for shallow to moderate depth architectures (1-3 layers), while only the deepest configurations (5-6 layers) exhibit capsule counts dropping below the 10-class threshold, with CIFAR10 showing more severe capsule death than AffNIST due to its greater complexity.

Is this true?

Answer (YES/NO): NO